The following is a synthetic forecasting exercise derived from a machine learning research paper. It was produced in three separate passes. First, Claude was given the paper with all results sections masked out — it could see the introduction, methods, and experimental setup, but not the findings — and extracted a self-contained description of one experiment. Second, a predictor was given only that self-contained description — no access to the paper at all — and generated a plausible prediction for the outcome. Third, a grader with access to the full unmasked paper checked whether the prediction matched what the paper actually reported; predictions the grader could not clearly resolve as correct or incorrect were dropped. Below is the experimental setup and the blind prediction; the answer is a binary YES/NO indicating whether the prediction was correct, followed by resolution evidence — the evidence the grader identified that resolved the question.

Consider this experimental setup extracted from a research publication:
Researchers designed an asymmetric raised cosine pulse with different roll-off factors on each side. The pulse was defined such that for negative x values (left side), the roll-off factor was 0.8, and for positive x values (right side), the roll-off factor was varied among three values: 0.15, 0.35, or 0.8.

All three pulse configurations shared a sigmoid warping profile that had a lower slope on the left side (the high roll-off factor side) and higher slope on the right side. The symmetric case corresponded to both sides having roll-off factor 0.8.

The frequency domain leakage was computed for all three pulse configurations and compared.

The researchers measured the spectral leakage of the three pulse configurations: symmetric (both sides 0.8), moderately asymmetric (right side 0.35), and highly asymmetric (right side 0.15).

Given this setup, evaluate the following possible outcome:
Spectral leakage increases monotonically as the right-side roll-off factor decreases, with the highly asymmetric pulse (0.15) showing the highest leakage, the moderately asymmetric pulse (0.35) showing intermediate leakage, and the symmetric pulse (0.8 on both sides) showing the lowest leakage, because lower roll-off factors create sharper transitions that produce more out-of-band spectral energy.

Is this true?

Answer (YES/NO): NO